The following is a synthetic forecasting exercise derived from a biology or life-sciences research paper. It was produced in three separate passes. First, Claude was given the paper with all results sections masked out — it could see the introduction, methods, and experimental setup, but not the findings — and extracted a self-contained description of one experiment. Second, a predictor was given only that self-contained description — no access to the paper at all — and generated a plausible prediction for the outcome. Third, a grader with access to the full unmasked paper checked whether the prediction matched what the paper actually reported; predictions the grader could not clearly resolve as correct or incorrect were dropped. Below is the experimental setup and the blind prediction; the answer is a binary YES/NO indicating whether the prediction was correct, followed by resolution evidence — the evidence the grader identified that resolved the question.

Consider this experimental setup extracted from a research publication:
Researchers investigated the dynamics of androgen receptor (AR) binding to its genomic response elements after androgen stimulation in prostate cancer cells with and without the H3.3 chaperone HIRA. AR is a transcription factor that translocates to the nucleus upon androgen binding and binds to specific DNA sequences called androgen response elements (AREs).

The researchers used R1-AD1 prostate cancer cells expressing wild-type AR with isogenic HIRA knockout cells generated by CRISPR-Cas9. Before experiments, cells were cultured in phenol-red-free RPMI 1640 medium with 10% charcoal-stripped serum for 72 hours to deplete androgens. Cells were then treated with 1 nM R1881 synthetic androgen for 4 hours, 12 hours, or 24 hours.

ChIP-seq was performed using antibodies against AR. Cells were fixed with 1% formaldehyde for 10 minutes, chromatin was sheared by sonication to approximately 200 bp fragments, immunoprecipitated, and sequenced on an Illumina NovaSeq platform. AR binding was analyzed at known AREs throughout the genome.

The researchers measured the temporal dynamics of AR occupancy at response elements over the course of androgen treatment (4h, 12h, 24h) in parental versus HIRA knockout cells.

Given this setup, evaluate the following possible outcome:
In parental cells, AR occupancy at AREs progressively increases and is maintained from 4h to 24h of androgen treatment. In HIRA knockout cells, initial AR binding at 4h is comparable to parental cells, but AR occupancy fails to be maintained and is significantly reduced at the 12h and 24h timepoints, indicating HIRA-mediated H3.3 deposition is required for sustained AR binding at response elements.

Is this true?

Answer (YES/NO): NO